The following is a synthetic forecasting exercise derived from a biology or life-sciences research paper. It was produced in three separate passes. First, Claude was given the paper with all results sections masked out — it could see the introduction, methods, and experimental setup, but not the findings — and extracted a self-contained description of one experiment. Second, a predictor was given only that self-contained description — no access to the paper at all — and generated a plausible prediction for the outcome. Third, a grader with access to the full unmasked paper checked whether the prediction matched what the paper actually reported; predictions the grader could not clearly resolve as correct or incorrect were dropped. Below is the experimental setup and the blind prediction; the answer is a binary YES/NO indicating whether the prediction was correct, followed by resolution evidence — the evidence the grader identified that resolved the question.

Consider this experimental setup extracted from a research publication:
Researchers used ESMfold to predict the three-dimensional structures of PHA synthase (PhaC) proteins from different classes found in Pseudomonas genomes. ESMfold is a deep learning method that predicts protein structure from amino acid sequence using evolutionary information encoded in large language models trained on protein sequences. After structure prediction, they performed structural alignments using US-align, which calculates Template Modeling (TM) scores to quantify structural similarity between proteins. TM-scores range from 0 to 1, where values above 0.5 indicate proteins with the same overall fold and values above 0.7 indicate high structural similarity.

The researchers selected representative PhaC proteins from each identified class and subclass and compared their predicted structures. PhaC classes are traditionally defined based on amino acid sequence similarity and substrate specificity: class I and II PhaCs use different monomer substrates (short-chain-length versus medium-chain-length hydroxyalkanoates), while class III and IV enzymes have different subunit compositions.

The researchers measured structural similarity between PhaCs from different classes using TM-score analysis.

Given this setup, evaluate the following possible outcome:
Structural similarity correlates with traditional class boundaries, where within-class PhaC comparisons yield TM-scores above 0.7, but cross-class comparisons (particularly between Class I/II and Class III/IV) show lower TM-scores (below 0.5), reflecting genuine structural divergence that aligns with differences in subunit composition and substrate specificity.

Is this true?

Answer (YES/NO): NO